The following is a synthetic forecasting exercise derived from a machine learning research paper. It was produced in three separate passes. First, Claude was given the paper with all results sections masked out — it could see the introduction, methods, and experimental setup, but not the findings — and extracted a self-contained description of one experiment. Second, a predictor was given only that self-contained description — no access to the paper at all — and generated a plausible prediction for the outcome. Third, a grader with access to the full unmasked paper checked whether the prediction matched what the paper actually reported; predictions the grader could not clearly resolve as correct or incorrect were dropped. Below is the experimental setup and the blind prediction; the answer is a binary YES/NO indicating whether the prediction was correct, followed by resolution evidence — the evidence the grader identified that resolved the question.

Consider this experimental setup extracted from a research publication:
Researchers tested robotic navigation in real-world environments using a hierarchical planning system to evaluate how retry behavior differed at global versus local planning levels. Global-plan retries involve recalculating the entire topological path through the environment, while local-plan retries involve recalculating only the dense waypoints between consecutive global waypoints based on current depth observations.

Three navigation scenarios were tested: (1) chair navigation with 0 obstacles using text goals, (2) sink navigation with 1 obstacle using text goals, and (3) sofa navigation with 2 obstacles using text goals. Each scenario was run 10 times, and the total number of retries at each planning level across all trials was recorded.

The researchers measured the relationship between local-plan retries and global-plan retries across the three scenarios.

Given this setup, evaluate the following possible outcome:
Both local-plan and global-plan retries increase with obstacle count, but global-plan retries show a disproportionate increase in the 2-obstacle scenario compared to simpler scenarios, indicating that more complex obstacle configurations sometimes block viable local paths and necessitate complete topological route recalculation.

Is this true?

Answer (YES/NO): YES